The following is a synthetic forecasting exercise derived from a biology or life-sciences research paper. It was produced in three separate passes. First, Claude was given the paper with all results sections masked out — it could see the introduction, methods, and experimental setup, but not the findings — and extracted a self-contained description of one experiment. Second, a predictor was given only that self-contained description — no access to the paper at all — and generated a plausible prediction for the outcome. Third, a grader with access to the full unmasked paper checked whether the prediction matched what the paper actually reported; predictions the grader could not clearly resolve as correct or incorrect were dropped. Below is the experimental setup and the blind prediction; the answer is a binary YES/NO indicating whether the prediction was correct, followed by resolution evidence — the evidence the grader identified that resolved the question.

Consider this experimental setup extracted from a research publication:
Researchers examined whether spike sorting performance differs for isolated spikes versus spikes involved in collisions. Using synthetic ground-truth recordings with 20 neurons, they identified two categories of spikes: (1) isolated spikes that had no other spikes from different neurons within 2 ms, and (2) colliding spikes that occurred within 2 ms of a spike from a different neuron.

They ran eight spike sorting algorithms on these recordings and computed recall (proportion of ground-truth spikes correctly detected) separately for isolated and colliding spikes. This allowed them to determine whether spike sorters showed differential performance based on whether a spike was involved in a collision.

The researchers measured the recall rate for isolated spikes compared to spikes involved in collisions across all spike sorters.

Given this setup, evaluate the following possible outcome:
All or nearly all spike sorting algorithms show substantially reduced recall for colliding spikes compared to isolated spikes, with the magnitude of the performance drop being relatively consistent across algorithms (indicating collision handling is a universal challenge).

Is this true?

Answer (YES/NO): NO